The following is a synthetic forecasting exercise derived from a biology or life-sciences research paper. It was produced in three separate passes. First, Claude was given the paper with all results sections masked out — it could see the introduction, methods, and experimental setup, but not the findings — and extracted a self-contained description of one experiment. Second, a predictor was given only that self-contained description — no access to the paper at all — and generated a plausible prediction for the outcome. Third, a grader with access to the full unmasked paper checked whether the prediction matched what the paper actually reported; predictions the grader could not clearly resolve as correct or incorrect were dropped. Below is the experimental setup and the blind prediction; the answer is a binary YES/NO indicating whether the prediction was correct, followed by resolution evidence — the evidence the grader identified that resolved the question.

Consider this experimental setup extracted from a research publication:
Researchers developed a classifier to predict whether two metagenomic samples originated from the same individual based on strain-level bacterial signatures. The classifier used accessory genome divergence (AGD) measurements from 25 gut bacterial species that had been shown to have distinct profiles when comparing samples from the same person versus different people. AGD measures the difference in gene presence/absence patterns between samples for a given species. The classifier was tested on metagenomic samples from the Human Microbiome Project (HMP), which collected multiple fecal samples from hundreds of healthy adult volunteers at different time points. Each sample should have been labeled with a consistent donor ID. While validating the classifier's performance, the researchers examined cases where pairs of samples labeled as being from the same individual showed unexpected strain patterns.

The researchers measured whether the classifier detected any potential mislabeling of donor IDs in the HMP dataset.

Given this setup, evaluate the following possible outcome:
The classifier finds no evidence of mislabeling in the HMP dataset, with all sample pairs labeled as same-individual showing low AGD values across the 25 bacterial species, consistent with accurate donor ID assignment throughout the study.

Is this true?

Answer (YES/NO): NO